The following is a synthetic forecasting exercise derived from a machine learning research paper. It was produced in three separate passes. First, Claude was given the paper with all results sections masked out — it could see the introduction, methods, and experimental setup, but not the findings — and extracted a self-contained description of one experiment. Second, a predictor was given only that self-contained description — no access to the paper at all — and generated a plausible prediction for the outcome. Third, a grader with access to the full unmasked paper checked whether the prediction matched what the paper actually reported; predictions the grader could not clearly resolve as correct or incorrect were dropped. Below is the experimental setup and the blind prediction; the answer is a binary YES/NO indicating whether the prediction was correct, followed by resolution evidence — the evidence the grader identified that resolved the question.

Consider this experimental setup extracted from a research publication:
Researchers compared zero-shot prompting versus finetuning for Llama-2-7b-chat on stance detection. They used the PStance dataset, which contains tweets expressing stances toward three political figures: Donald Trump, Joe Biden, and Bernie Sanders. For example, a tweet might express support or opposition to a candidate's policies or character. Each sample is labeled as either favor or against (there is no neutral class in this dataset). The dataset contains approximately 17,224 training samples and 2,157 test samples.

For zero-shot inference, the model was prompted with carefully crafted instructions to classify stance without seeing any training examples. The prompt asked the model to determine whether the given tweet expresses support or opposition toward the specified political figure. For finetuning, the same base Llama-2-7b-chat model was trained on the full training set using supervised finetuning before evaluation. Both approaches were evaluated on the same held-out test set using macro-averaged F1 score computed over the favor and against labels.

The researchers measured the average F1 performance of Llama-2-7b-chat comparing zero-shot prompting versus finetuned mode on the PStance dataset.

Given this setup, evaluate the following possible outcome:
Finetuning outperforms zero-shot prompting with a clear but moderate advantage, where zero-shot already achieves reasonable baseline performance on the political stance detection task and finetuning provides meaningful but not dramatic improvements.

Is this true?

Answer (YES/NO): NO